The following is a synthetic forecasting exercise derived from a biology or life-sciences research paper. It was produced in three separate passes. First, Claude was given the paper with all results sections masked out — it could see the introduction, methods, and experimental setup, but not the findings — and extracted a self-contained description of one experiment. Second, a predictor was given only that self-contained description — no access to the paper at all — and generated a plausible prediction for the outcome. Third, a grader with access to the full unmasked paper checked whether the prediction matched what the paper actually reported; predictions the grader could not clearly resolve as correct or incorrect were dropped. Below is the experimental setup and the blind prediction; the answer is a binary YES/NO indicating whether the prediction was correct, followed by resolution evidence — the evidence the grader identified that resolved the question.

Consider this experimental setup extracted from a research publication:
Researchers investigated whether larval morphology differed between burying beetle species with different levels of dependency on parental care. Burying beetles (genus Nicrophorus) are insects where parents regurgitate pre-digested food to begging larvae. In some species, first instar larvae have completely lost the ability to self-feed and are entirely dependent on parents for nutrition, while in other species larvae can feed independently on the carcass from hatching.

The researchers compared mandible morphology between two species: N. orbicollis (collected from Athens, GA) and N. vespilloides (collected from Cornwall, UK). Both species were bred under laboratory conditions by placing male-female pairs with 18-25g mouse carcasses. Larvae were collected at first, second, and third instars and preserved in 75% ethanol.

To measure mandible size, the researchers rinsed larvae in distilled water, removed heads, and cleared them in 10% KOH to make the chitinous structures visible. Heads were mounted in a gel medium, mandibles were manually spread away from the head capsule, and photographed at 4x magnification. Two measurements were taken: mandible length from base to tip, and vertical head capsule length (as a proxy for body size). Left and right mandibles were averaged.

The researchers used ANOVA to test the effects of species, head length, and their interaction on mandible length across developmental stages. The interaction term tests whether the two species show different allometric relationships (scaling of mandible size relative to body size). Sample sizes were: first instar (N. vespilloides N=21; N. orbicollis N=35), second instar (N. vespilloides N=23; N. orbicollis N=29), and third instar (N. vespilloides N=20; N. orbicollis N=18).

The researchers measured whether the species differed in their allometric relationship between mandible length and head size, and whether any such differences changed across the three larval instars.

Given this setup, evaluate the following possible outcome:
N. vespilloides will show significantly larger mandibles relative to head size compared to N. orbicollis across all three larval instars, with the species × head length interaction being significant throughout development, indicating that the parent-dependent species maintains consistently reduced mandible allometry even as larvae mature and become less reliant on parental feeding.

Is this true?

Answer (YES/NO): NO